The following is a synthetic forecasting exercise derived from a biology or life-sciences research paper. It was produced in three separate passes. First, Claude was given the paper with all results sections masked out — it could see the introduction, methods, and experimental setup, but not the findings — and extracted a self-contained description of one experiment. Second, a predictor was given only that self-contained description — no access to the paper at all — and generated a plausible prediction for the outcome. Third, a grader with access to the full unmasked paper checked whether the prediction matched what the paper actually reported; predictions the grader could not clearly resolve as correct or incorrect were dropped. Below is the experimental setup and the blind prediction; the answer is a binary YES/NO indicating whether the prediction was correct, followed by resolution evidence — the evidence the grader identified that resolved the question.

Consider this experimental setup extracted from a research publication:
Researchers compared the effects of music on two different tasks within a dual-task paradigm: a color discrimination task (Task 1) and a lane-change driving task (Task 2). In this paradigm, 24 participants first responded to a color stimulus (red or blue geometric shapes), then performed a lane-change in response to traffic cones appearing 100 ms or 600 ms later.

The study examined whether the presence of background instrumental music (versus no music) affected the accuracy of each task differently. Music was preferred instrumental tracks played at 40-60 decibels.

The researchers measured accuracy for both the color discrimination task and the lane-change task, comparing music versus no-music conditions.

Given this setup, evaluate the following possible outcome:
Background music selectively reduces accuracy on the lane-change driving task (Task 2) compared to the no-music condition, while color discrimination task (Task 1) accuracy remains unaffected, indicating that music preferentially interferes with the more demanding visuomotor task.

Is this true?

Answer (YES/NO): NO